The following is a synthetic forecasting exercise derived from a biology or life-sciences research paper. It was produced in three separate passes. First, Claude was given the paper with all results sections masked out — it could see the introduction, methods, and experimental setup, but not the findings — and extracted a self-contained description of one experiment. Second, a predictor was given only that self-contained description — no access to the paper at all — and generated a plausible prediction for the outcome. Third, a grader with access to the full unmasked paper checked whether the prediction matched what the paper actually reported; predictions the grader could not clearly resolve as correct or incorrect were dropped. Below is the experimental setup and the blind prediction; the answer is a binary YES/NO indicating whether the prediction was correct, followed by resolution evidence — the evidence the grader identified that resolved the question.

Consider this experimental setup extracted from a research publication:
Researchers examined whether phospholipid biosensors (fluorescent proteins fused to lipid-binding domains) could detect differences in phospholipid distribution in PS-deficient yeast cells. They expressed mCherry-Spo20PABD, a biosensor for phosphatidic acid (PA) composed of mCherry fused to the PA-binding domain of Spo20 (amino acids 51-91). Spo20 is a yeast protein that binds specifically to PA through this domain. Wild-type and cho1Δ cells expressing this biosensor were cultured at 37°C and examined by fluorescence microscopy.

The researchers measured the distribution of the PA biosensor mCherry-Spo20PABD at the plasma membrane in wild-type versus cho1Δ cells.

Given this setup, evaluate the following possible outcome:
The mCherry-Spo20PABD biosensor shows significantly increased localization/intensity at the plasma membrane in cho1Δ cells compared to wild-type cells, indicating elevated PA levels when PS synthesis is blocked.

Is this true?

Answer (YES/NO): NO